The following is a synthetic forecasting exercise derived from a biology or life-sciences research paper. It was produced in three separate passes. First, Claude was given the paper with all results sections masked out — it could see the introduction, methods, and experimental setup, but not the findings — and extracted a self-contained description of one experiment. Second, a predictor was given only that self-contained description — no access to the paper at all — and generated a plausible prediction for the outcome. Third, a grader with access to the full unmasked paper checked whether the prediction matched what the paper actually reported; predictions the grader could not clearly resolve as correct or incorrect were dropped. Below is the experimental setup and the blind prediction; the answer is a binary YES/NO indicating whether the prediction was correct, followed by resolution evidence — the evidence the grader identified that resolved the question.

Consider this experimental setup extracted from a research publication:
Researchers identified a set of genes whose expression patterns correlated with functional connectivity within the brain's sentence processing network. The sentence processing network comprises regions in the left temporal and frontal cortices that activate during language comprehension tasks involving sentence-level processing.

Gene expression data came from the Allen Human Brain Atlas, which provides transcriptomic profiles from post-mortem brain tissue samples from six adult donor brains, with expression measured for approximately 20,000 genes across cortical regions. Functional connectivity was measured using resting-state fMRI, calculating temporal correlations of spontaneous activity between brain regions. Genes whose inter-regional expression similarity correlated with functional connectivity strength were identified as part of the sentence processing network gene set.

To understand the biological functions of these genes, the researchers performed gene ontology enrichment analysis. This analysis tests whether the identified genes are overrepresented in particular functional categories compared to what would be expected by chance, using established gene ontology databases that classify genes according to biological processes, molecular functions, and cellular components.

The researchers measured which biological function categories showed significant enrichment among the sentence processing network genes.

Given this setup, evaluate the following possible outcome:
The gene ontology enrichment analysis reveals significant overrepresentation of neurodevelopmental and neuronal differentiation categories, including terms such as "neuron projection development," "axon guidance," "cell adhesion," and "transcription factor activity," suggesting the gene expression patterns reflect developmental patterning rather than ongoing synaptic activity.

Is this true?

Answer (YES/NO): NO